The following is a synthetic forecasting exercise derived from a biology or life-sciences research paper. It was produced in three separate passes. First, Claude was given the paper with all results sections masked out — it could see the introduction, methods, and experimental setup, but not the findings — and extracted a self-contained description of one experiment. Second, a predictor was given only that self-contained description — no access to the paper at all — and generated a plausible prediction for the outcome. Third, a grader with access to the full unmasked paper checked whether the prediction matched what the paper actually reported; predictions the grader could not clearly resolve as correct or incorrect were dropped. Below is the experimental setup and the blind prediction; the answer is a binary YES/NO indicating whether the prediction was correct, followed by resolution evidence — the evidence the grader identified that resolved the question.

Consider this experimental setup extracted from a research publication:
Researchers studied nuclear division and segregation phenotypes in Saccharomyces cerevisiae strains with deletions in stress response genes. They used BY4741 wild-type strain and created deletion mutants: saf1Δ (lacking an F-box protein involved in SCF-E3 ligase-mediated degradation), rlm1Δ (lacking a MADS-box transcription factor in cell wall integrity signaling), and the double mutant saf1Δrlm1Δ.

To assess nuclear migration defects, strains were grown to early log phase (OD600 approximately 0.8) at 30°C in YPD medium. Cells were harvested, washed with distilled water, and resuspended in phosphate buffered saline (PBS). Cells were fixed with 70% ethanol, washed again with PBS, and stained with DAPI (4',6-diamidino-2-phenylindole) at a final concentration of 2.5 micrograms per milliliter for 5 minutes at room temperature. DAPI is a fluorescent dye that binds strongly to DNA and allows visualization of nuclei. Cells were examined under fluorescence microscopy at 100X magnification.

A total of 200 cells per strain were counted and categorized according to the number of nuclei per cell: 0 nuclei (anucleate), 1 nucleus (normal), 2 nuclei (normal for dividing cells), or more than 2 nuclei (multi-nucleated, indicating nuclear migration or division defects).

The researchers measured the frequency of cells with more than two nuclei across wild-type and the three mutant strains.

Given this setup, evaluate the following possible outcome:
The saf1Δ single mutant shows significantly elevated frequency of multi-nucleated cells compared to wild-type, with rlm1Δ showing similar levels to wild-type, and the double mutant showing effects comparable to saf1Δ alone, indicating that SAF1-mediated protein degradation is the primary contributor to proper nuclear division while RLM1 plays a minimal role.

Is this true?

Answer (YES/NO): NO